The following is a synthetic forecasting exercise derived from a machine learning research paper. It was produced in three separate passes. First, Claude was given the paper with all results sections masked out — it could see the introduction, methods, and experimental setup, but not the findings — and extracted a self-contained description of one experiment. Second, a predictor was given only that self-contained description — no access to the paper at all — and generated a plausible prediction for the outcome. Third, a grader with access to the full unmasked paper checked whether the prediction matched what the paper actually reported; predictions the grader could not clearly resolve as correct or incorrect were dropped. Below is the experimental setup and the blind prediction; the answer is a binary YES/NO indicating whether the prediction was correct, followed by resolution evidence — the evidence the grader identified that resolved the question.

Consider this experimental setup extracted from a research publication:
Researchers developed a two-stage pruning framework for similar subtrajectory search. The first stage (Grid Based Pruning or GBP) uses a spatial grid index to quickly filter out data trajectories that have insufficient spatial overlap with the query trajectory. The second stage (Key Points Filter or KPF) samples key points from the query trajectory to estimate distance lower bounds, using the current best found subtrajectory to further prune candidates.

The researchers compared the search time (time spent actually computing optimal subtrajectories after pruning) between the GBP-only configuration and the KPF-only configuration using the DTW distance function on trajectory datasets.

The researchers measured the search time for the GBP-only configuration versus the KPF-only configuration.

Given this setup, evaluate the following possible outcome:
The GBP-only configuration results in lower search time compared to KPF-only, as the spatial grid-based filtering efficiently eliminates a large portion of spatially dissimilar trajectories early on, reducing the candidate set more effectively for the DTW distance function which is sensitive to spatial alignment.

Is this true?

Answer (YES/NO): NO